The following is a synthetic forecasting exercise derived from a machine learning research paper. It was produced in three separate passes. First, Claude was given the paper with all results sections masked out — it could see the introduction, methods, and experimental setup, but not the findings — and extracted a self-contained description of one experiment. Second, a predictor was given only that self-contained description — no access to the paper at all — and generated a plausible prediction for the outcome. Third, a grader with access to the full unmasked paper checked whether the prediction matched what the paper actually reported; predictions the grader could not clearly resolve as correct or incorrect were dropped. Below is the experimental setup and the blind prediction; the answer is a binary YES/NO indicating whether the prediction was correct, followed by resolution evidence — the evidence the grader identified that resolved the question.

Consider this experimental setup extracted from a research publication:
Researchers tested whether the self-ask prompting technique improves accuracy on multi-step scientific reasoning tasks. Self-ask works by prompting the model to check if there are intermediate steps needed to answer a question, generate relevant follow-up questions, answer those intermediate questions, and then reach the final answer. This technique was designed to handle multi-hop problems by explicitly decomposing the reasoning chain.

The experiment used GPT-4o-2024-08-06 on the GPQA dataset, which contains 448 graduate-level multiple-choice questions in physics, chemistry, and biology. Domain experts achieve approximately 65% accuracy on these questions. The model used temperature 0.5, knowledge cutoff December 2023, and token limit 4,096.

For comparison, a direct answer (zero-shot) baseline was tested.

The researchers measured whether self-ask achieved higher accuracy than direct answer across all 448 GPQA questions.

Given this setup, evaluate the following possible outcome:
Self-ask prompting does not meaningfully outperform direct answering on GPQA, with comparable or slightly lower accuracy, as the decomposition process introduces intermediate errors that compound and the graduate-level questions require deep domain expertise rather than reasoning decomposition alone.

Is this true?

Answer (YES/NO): NO